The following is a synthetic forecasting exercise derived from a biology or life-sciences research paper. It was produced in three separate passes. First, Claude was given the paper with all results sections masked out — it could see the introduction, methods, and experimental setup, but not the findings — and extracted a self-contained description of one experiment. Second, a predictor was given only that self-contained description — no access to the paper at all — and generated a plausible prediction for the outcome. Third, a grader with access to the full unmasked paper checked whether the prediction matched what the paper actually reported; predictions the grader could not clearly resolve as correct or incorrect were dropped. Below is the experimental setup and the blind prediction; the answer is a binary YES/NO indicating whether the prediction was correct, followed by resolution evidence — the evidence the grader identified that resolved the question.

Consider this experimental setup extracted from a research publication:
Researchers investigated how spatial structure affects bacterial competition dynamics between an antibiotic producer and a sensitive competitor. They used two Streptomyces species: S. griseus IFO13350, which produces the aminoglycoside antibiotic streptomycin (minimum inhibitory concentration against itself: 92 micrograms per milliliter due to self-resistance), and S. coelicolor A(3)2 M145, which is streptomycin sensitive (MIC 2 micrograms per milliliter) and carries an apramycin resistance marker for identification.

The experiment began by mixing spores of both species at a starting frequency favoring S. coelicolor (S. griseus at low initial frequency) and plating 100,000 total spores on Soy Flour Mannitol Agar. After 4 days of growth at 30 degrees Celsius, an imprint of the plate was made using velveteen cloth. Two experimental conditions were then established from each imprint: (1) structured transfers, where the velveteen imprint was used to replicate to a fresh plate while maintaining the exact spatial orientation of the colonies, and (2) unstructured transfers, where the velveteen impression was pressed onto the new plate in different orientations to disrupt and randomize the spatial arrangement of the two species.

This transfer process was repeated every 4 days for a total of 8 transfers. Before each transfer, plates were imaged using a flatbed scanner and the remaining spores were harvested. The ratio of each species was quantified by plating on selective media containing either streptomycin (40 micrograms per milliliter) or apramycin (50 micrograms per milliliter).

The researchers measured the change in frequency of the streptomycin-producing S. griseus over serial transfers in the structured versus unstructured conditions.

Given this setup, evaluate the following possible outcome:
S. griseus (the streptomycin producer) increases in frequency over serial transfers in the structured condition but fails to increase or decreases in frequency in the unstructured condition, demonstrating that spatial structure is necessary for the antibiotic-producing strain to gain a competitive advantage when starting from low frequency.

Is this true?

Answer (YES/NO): NO